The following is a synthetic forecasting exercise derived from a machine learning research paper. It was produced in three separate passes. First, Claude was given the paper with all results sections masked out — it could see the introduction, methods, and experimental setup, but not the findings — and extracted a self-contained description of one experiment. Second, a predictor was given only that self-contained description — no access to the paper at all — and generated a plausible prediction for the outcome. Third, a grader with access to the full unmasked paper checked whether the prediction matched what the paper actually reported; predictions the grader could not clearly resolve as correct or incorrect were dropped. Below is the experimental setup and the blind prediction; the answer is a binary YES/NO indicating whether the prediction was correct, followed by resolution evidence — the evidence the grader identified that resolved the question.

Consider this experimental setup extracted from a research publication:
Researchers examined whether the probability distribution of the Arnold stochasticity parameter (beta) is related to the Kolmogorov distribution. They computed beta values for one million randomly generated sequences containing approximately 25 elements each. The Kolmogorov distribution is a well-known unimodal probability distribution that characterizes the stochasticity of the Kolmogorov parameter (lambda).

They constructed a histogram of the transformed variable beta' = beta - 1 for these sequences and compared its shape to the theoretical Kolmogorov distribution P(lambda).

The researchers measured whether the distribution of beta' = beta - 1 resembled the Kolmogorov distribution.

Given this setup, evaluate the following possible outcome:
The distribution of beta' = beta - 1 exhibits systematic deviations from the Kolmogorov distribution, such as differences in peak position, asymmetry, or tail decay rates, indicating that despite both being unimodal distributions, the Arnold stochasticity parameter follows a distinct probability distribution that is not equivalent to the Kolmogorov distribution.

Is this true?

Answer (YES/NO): NO